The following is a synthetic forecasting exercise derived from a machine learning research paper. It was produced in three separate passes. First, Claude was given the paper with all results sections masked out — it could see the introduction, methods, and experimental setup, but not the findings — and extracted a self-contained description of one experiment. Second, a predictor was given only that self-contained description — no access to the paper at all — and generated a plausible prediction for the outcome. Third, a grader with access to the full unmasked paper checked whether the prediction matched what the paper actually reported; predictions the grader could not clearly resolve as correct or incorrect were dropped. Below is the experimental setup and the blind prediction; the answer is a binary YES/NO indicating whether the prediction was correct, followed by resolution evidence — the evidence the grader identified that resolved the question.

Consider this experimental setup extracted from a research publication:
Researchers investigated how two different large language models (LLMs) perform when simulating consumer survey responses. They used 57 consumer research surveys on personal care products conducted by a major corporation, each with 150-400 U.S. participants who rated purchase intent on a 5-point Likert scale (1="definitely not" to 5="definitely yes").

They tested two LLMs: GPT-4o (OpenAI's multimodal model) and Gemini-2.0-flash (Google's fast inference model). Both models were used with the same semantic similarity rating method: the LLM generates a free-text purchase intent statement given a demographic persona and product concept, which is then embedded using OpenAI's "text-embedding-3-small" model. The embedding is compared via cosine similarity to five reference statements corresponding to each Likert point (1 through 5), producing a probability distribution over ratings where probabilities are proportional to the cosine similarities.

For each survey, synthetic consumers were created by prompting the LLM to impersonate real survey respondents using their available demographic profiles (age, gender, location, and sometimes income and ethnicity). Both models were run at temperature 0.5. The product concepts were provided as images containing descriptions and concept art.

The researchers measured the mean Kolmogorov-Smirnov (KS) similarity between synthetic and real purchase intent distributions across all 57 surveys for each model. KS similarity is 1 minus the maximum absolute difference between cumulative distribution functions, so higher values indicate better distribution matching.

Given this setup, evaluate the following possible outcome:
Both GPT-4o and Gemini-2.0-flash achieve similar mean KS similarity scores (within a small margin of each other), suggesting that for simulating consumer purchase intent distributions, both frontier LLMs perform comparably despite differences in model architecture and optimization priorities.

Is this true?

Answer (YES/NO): NO